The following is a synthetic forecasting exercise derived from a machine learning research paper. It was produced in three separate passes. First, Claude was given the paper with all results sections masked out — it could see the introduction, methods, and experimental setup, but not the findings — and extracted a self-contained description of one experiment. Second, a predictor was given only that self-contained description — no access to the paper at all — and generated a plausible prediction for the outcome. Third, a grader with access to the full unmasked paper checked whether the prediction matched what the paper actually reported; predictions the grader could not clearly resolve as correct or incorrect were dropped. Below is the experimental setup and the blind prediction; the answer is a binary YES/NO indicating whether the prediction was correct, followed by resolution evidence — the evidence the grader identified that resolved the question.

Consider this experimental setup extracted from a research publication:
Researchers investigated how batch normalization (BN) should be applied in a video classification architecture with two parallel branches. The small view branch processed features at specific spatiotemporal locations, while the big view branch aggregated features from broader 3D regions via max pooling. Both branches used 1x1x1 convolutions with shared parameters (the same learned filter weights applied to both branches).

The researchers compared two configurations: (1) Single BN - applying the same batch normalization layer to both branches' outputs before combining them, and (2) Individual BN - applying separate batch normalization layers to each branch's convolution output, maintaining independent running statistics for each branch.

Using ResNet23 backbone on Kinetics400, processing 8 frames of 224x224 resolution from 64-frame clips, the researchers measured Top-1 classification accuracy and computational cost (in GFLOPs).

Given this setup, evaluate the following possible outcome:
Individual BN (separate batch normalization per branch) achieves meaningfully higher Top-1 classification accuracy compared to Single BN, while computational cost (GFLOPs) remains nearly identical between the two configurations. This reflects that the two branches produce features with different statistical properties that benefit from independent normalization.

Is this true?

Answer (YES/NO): NO